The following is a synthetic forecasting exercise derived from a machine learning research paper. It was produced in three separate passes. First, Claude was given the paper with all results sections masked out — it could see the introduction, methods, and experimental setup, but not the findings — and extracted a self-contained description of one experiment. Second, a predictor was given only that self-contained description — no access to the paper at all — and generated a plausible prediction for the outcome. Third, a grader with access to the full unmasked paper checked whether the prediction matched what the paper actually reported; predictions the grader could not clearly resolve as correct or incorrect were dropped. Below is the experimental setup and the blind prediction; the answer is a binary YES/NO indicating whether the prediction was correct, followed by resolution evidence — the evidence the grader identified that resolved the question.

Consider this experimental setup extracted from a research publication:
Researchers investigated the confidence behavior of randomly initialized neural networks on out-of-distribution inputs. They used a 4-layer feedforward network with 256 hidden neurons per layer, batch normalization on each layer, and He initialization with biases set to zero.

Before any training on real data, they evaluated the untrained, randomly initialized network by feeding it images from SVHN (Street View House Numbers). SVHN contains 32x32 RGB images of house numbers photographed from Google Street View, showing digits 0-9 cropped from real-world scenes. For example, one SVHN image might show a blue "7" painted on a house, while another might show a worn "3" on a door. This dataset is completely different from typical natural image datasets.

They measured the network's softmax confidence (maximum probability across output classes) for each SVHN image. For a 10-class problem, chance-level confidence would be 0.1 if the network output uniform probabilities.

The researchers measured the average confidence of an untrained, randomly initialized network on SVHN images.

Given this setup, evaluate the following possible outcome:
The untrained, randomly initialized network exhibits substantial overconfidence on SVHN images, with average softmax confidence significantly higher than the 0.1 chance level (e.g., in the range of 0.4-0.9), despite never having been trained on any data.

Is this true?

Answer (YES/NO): YES